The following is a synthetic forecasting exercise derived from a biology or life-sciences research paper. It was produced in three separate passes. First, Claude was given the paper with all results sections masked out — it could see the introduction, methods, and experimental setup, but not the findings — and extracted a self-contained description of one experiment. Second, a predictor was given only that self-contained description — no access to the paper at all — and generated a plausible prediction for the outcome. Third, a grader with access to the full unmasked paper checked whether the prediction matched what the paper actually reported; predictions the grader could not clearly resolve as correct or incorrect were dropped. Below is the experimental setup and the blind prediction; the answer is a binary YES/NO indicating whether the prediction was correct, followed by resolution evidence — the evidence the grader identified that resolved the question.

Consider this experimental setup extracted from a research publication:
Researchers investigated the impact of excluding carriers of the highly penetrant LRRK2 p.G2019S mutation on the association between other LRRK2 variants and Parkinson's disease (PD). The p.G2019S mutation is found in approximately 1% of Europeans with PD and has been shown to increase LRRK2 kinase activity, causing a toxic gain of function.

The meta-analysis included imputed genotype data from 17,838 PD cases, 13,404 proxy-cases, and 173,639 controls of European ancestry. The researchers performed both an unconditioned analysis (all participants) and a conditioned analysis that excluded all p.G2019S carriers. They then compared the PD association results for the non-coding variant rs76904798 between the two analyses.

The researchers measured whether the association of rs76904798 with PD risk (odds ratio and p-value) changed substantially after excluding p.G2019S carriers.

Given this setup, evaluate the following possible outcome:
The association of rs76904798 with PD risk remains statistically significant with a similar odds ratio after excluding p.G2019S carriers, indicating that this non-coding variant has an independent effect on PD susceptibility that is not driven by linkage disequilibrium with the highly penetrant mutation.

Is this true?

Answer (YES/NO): YES